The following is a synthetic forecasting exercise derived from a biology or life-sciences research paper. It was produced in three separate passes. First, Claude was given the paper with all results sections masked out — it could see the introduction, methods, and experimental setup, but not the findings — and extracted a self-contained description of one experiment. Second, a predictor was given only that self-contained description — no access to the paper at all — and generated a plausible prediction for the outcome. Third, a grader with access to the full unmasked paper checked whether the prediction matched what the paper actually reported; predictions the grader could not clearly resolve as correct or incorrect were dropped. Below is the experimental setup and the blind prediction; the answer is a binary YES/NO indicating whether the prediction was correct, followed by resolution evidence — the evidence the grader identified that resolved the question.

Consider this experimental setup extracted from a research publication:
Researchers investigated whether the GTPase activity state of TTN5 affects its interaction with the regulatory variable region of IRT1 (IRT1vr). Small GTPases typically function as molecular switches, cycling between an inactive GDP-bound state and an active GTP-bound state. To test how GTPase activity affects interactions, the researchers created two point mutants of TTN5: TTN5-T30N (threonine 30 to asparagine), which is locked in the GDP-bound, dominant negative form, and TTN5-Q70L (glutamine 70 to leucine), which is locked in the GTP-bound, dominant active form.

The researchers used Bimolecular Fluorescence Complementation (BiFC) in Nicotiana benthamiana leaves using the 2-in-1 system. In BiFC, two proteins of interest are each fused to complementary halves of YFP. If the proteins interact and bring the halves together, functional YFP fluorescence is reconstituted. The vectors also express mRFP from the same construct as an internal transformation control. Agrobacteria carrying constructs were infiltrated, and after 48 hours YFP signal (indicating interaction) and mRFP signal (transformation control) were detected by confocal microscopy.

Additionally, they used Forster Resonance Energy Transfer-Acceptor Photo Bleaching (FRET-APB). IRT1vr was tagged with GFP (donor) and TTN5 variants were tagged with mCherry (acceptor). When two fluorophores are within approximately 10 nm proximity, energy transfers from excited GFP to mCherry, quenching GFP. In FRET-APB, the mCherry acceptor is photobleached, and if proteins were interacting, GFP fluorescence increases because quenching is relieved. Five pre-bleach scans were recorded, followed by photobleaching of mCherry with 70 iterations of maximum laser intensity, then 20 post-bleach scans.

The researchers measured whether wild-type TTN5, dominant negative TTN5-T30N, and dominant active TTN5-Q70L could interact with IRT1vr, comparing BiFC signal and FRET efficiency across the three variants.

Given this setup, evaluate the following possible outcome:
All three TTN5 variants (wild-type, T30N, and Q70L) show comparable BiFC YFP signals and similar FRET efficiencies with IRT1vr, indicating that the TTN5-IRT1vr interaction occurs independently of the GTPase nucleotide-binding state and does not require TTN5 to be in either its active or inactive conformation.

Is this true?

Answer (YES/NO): YES